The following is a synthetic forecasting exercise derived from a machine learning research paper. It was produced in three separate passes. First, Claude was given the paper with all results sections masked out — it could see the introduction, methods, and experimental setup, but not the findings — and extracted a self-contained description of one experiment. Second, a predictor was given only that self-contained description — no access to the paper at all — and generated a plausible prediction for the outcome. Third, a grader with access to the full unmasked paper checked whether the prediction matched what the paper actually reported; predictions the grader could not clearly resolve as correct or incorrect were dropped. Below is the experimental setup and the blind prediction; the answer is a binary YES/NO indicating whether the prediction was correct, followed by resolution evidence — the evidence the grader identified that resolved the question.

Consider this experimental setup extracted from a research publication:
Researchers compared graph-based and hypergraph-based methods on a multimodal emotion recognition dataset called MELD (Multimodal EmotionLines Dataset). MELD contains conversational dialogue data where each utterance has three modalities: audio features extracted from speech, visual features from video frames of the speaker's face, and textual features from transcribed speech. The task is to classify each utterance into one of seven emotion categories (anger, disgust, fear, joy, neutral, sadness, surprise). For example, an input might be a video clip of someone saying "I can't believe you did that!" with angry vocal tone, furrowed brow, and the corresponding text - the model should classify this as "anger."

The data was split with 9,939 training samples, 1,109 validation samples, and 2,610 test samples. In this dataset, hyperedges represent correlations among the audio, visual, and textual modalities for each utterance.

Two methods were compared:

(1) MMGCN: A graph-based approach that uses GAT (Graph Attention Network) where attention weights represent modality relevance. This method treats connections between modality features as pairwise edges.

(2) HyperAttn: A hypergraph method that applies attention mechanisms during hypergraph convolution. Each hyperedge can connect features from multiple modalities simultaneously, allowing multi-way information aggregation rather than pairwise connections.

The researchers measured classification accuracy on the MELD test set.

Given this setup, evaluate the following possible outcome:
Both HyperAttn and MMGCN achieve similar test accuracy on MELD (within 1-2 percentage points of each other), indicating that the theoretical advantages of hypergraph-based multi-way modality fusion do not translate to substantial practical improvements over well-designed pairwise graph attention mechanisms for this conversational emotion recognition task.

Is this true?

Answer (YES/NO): NO